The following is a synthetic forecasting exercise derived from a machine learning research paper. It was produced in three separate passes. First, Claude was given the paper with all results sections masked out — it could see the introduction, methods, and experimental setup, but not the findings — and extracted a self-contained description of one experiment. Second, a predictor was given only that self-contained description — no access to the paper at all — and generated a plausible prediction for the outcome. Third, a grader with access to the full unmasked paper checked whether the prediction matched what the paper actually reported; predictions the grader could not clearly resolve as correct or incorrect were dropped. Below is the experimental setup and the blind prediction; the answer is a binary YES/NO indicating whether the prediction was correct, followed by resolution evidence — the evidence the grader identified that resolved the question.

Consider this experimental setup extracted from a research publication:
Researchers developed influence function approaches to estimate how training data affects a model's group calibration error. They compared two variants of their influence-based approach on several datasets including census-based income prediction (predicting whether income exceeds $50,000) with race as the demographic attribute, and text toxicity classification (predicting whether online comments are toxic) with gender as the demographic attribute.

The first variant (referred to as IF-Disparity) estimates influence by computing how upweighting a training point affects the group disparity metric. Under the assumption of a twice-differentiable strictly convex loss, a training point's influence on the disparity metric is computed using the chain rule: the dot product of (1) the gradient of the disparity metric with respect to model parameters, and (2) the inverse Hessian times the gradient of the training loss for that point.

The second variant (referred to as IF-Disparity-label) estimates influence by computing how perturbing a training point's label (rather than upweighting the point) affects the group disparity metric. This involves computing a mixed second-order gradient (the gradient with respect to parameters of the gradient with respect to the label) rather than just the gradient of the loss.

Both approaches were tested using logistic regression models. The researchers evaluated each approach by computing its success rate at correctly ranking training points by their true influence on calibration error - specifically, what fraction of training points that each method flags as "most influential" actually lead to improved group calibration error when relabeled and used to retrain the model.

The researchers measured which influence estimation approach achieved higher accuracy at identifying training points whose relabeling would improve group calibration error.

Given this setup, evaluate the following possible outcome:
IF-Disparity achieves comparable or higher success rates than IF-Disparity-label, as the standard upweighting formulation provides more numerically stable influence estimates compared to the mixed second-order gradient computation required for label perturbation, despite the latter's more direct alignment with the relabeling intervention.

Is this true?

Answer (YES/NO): NO